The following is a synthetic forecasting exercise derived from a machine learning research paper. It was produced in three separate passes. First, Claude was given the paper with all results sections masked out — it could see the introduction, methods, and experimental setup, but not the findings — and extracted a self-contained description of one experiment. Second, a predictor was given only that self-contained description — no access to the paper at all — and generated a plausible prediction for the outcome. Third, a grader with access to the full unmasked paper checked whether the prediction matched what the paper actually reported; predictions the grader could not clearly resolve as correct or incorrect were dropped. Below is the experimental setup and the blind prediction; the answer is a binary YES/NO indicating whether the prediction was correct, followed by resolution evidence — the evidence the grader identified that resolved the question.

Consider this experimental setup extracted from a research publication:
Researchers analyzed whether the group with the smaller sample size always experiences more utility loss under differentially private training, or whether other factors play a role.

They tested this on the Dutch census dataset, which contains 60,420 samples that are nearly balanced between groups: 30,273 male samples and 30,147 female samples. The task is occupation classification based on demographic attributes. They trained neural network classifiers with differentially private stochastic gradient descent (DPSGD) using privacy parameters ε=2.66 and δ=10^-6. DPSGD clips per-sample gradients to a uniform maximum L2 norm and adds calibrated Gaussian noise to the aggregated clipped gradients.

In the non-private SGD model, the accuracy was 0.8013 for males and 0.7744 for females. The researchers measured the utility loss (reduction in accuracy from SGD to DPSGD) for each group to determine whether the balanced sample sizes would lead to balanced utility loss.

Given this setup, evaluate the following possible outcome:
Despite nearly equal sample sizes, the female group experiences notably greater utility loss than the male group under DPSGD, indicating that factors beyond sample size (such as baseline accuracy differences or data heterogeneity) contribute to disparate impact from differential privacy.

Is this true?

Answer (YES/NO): NO